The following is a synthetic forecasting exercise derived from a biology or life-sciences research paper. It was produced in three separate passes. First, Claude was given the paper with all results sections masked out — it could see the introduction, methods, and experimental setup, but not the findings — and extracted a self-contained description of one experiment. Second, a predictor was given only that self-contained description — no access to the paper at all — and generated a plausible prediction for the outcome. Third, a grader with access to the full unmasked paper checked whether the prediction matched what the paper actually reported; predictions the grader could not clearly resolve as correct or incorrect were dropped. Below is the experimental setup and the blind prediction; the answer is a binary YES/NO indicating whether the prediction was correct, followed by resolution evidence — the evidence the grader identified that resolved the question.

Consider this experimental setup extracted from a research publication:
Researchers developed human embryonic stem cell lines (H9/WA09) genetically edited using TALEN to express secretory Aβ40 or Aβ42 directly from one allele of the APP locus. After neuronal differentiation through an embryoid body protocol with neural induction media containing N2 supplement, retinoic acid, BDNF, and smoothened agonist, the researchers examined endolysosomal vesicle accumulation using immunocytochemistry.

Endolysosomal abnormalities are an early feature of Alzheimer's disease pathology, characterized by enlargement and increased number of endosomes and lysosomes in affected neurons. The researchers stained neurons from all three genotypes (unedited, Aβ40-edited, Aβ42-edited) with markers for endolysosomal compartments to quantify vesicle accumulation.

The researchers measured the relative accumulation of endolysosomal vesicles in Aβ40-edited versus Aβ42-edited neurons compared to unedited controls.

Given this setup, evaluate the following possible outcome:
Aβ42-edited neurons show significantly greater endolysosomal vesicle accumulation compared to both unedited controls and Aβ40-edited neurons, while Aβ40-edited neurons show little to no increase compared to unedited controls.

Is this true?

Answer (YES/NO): NO